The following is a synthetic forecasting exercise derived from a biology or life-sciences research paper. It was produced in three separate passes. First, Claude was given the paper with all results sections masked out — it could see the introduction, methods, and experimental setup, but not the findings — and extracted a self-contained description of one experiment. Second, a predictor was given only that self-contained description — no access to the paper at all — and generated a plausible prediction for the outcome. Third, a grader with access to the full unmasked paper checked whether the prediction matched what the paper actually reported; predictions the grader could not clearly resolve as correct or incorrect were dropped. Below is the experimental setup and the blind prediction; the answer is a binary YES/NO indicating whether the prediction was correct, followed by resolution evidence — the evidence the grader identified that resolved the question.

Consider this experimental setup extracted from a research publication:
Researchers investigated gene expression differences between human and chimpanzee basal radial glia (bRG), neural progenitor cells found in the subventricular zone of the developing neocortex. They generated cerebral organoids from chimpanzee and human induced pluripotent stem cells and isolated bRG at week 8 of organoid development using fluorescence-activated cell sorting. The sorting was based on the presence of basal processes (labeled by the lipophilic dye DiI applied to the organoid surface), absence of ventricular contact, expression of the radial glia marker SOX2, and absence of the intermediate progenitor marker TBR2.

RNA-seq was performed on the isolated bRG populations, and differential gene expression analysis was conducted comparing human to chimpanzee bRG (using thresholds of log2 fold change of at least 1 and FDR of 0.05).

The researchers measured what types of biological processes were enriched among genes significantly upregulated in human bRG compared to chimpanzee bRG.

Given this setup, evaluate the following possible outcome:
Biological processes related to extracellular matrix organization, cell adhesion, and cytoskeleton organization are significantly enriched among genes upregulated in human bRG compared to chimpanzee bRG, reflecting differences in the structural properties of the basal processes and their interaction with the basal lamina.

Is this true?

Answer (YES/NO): NO